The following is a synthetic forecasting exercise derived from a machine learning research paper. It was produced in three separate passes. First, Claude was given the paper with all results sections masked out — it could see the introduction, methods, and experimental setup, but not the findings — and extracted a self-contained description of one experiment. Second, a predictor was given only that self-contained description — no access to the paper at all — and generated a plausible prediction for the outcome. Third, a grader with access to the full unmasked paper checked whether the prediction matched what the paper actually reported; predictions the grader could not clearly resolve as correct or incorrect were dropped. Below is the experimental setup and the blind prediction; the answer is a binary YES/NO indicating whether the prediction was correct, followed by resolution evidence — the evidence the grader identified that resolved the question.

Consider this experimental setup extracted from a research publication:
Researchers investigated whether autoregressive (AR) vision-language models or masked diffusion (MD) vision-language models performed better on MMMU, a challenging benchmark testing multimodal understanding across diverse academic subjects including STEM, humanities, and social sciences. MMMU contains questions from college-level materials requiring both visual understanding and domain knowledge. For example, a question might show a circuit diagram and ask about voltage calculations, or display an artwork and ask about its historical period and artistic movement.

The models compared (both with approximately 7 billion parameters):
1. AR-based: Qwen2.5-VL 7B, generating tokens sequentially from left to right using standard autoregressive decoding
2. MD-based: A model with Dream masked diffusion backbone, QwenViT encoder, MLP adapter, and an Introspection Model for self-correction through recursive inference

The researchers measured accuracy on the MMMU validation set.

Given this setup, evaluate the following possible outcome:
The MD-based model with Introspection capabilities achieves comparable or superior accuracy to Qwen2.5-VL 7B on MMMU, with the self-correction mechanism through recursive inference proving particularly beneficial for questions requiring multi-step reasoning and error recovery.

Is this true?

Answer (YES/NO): NO